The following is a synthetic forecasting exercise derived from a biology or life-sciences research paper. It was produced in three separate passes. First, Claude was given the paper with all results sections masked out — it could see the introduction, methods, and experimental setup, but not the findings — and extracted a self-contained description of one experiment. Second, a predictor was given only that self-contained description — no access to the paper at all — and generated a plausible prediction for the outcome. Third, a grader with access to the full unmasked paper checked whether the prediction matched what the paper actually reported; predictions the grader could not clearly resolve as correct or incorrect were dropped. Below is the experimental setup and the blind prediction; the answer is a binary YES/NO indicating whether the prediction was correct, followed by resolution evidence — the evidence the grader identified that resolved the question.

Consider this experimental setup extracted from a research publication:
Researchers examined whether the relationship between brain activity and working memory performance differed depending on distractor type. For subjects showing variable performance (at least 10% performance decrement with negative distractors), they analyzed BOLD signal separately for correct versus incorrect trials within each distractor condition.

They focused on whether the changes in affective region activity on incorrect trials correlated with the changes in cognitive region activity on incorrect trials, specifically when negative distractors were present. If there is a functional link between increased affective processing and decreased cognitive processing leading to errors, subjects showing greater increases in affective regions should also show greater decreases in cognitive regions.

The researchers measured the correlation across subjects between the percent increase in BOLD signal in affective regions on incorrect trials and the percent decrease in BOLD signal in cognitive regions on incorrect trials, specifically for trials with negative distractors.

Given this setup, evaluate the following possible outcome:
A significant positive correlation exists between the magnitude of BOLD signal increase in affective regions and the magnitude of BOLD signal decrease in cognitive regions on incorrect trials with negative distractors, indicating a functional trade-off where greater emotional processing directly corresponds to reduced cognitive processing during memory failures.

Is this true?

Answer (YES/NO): NO